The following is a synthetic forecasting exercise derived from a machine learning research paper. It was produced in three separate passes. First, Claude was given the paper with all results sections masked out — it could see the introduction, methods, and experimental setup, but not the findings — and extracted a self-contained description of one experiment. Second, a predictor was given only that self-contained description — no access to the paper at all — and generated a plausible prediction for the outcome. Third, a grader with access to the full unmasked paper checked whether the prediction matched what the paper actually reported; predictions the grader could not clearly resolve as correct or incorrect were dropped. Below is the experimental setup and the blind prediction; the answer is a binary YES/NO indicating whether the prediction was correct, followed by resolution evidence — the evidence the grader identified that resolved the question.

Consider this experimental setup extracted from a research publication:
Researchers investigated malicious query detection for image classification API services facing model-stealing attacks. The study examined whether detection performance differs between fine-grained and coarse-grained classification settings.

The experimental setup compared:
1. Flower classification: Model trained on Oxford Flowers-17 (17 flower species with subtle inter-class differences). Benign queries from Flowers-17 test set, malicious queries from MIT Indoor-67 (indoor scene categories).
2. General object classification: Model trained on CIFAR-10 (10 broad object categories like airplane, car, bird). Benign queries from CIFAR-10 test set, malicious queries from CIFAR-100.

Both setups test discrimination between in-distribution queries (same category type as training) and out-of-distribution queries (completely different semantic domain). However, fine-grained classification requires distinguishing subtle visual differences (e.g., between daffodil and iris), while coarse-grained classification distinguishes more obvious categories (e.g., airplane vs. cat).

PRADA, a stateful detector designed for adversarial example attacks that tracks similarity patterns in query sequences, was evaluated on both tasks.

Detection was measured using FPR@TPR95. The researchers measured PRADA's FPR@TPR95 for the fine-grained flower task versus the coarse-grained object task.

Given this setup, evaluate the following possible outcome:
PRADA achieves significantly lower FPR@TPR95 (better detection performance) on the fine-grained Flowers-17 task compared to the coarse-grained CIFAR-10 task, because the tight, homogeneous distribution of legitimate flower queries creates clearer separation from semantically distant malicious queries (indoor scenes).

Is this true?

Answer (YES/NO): YES